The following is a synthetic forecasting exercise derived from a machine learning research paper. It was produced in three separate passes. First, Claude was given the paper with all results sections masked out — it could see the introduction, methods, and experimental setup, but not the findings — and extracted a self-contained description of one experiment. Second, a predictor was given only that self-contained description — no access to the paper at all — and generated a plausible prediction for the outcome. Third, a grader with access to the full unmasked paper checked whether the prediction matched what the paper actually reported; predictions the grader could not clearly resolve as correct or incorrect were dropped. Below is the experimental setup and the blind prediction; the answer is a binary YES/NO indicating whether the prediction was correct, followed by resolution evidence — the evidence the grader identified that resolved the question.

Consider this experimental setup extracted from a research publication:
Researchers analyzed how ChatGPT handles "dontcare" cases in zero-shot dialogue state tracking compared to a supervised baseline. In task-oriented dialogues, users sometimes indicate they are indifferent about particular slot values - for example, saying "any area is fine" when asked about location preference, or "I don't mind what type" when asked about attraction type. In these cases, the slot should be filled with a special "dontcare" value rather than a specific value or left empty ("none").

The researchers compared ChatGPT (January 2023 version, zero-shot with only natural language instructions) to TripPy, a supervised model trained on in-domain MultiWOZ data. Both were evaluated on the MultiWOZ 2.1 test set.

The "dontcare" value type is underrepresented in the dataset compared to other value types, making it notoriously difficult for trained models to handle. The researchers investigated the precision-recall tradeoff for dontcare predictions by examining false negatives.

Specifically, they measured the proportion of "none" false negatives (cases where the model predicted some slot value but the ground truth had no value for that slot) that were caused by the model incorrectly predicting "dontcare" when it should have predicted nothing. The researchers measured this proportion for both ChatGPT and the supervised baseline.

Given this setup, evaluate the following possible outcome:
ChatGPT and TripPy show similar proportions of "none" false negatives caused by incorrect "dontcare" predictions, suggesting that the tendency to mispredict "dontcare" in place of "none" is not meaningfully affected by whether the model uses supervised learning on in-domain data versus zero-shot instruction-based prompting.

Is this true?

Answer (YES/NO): NO